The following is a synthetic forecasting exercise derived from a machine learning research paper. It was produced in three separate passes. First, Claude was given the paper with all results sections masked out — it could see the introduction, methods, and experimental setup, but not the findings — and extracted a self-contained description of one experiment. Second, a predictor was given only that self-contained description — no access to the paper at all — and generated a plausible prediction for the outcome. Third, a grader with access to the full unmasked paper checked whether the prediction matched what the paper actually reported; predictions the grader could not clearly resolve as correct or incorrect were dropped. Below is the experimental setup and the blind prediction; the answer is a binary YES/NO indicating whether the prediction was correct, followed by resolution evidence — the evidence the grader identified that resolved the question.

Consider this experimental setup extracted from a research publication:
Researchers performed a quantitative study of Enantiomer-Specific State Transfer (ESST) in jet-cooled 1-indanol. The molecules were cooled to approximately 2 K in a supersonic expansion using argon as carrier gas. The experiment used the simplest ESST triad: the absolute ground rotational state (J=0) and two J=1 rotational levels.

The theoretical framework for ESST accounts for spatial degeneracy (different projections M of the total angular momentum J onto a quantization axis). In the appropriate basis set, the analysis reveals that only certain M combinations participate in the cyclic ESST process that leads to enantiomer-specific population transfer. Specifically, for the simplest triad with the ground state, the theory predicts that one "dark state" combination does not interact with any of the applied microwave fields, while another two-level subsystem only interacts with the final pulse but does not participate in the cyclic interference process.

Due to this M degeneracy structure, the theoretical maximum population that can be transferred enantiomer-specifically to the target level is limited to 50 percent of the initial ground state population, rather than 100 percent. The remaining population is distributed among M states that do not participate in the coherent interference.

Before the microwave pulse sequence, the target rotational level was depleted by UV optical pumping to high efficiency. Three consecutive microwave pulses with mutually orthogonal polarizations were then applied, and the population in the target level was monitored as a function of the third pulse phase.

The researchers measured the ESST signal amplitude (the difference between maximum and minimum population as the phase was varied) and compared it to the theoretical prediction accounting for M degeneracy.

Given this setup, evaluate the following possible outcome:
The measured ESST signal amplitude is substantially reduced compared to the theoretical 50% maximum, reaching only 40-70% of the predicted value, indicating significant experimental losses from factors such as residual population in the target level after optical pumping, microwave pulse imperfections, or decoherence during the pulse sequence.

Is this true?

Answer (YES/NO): NO